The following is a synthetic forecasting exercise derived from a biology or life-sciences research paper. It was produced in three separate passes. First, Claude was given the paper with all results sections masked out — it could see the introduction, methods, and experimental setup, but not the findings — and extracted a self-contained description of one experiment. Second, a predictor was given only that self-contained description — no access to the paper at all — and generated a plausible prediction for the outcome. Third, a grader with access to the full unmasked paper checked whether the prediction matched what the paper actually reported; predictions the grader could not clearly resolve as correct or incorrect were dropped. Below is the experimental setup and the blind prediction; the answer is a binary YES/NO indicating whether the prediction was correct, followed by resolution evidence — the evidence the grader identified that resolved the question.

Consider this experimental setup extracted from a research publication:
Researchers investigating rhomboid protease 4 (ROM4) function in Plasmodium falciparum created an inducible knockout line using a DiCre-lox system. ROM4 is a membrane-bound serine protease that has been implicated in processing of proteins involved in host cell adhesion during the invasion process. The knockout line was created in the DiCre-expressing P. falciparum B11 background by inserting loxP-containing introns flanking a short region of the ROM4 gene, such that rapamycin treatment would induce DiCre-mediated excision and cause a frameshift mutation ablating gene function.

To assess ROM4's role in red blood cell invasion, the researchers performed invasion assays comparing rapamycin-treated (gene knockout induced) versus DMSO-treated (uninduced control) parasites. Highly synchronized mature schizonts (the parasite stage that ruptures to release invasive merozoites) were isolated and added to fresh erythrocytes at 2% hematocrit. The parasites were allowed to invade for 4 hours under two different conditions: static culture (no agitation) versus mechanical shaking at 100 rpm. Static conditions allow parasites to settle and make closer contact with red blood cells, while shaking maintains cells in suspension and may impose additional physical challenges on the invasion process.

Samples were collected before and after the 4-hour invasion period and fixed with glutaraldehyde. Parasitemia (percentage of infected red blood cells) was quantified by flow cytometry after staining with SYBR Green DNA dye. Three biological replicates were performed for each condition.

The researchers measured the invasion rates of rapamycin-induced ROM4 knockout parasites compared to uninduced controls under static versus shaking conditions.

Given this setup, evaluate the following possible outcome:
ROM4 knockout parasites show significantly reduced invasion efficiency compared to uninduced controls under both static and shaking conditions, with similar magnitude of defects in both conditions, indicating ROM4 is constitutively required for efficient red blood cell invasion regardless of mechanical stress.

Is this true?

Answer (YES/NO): NO